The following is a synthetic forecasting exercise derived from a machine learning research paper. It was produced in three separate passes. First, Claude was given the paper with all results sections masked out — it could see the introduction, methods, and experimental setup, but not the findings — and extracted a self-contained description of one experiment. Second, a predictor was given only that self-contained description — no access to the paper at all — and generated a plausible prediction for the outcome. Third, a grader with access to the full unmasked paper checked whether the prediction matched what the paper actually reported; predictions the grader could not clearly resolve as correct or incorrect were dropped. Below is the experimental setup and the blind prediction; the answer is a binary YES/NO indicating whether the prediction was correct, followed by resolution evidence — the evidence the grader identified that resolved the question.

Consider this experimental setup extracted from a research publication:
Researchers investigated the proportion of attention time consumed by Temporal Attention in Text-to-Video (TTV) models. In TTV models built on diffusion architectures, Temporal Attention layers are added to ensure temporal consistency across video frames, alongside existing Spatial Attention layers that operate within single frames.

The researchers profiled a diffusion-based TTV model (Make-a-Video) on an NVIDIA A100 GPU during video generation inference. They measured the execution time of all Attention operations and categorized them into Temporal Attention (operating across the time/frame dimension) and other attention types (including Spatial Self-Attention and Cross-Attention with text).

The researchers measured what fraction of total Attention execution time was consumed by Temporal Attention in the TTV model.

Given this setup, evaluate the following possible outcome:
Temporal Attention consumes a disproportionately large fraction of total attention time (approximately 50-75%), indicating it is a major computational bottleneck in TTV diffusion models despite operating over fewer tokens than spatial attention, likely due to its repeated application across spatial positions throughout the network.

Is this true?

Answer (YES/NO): YES